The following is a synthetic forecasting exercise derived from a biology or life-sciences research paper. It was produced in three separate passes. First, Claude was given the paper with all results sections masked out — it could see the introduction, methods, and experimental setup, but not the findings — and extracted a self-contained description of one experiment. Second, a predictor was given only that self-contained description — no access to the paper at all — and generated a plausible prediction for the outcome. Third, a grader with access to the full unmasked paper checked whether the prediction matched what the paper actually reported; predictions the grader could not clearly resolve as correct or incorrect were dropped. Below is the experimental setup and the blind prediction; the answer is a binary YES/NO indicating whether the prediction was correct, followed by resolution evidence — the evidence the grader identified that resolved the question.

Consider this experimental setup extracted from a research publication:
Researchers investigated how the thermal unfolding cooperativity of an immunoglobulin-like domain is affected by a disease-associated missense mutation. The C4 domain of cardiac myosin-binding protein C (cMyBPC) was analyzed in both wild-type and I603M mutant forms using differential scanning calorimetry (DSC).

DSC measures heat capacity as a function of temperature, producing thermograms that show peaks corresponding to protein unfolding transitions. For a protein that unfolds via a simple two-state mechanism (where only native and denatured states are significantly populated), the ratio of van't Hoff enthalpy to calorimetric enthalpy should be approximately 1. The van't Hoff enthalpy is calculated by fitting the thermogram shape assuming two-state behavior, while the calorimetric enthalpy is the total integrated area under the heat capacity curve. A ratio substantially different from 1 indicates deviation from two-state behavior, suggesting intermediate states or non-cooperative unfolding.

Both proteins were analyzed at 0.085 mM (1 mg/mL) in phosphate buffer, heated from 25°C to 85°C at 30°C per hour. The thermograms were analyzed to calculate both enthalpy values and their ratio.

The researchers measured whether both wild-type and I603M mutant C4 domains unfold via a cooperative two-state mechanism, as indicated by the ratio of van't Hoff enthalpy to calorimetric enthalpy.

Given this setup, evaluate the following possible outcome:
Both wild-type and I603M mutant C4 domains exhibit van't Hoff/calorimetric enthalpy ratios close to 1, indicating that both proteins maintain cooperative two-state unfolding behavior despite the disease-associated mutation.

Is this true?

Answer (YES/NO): YES